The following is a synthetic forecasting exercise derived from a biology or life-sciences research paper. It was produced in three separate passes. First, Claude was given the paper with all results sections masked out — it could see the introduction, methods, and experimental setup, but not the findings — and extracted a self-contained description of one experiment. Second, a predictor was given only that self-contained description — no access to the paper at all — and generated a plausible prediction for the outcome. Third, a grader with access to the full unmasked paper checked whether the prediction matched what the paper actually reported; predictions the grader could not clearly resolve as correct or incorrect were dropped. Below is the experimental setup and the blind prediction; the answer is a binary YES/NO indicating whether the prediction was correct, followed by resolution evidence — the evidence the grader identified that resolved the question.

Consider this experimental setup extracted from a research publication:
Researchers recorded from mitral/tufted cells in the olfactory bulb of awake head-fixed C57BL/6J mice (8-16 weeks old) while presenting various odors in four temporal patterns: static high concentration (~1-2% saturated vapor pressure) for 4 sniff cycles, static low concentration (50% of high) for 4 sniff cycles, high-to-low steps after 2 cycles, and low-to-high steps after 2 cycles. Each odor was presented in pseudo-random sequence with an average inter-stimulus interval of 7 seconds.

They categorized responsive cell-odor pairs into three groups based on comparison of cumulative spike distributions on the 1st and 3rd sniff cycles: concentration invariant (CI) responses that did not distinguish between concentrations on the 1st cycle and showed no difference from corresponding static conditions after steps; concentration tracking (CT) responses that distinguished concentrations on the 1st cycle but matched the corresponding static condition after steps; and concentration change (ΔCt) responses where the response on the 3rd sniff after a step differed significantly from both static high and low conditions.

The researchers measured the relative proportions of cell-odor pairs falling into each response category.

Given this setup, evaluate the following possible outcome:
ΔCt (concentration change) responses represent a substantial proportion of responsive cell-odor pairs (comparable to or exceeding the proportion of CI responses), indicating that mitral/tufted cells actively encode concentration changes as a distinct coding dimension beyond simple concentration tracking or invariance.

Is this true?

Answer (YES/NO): YES